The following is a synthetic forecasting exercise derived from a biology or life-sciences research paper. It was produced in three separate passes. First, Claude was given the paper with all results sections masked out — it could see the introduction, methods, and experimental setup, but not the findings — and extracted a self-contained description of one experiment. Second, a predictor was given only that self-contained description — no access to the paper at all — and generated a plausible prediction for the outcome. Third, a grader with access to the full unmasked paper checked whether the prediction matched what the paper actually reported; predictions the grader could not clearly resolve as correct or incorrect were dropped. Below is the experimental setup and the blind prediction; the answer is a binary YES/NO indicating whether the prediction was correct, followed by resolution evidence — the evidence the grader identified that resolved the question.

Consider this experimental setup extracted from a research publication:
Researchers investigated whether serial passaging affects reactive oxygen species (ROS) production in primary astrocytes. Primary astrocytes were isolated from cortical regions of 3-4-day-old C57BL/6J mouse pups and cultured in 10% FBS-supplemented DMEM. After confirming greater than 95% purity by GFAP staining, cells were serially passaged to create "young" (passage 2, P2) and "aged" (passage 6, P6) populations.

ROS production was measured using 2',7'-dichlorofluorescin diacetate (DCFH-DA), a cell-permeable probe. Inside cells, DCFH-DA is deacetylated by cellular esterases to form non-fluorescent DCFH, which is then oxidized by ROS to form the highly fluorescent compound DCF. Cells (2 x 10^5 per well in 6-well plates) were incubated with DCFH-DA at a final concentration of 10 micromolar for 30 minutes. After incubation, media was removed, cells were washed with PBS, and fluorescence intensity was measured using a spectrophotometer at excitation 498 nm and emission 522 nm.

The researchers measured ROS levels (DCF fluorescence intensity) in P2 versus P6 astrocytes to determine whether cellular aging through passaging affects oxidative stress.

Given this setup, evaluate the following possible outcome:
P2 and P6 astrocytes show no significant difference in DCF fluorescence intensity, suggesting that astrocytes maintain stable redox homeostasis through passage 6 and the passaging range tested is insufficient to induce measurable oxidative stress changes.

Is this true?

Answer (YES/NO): NO